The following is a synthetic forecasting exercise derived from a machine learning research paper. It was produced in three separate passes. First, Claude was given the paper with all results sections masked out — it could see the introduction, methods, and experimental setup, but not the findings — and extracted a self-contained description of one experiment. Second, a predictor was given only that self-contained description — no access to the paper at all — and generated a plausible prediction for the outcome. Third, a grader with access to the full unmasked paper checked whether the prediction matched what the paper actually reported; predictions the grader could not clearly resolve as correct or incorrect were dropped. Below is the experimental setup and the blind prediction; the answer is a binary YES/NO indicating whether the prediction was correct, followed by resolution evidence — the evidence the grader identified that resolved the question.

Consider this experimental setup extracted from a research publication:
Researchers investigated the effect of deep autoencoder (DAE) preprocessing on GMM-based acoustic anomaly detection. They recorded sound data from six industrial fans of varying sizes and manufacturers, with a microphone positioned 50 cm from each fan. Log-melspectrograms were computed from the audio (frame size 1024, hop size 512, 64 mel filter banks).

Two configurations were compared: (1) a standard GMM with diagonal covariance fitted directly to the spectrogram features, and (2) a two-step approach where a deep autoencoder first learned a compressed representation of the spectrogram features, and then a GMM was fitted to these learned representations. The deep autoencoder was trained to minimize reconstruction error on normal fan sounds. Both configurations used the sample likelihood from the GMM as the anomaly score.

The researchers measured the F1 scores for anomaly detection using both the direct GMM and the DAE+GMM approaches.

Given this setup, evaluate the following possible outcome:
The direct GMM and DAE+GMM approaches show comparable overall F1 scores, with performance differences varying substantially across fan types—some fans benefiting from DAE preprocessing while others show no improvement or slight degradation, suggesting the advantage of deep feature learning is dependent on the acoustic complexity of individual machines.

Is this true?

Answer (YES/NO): NO